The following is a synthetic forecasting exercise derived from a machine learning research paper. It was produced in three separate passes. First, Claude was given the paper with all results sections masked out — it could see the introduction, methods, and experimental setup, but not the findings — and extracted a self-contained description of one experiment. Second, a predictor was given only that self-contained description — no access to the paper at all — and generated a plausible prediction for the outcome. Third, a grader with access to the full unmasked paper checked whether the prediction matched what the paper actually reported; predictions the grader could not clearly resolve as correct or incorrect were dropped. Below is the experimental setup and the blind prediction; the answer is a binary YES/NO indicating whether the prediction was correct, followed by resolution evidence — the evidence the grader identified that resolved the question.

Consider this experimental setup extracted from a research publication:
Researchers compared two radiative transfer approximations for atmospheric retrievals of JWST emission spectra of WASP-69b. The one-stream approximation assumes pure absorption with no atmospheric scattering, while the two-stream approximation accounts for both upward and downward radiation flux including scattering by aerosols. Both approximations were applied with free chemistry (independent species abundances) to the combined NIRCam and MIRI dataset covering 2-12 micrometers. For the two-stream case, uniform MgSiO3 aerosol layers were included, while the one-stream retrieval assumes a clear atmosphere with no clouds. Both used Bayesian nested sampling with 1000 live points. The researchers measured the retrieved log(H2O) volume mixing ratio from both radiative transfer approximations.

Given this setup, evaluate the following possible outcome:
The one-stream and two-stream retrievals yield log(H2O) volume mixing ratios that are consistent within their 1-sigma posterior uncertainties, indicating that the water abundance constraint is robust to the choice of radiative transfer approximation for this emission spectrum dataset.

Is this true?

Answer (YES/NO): YES